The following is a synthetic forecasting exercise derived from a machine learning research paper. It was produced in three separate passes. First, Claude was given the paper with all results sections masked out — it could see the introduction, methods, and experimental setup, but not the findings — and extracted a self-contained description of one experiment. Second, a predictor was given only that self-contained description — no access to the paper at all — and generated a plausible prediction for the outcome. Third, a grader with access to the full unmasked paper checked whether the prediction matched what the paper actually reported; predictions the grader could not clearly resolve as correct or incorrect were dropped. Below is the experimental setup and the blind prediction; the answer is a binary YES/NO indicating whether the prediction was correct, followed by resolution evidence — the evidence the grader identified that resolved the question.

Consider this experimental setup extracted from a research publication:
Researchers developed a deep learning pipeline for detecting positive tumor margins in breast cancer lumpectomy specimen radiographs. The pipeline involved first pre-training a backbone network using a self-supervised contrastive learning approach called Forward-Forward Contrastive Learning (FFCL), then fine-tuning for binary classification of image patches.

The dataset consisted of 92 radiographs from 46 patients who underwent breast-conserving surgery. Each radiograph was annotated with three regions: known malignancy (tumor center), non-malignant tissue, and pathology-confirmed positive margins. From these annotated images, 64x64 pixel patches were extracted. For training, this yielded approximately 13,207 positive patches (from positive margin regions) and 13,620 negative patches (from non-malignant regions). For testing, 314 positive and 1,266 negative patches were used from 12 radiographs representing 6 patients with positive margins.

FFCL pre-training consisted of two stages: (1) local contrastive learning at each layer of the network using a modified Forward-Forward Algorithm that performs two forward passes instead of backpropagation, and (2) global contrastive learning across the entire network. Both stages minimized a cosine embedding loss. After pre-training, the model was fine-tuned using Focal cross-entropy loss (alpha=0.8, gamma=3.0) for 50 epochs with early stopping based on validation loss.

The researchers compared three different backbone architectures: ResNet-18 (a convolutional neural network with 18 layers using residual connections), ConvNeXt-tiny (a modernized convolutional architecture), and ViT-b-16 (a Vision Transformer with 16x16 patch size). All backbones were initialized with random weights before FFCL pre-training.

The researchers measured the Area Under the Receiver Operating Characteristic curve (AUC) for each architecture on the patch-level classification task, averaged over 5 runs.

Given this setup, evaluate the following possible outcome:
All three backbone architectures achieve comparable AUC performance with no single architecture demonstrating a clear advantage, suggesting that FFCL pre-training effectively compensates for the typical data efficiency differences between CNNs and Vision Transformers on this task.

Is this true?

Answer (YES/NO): NO